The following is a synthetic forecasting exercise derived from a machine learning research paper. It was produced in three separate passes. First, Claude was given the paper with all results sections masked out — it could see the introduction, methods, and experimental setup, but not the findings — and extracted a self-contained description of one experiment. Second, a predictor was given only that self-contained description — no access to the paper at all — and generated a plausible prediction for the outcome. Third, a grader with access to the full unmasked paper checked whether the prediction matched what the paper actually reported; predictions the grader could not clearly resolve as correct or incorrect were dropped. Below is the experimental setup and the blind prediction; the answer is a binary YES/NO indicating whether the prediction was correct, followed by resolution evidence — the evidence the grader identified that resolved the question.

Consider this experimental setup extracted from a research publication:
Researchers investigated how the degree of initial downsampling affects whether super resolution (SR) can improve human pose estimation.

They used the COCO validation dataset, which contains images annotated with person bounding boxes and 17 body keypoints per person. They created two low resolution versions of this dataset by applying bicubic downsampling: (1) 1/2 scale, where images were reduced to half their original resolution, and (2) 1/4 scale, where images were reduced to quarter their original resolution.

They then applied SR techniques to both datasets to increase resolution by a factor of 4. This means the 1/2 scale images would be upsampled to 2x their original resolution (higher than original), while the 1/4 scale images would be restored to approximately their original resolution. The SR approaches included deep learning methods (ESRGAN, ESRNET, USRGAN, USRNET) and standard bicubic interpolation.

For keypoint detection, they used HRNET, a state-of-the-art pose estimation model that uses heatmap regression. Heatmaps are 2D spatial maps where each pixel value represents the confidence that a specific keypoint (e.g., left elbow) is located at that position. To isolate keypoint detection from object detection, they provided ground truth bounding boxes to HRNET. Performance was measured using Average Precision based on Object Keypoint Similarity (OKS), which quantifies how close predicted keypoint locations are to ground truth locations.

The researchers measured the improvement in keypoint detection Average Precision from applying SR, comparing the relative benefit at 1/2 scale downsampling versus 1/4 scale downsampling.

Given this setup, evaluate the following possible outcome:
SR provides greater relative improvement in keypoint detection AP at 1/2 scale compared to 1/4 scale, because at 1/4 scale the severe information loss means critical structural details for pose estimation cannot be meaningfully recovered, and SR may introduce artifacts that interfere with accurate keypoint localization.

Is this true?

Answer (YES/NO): NO